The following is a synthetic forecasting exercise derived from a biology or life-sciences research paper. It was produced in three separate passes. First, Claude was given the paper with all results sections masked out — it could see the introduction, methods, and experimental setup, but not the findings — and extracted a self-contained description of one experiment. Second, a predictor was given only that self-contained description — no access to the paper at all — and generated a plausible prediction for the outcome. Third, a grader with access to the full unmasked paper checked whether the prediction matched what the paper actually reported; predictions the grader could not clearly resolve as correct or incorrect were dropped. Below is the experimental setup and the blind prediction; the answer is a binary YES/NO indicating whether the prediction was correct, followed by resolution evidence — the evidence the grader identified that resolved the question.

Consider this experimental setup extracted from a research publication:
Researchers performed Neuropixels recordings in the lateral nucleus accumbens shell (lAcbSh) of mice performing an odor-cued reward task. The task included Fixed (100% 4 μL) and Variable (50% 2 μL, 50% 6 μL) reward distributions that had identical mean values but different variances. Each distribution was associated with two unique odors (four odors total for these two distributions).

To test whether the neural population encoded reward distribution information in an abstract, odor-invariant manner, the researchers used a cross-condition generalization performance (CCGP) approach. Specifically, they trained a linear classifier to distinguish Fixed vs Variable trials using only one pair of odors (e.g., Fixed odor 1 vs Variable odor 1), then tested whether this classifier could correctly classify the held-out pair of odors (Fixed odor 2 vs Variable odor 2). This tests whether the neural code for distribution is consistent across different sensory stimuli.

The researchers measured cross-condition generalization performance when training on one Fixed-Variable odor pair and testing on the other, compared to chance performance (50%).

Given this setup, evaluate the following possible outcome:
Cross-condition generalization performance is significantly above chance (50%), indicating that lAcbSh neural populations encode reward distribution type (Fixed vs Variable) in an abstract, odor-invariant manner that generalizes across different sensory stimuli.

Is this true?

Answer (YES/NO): YES